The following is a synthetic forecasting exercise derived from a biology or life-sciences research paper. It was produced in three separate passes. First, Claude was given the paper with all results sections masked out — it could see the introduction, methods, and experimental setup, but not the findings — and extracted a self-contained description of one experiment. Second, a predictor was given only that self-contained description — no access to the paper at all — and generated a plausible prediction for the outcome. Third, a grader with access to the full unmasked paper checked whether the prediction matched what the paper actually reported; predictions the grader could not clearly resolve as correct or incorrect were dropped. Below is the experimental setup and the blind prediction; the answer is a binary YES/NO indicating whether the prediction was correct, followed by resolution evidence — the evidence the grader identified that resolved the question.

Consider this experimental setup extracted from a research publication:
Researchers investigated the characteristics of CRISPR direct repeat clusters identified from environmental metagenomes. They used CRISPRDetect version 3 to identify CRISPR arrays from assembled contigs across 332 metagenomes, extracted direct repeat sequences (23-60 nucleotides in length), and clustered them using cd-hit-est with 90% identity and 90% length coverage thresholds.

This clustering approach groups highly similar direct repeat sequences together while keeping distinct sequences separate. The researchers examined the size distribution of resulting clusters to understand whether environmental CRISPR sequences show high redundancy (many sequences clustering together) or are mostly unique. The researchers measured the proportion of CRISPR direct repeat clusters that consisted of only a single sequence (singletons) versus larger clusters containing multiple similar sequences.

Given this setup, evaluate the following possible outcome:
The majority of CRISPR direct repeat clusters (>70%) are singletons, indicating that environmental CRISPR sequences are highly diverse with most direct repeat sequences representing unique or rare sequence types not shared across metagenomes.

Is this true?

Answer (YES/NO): NO